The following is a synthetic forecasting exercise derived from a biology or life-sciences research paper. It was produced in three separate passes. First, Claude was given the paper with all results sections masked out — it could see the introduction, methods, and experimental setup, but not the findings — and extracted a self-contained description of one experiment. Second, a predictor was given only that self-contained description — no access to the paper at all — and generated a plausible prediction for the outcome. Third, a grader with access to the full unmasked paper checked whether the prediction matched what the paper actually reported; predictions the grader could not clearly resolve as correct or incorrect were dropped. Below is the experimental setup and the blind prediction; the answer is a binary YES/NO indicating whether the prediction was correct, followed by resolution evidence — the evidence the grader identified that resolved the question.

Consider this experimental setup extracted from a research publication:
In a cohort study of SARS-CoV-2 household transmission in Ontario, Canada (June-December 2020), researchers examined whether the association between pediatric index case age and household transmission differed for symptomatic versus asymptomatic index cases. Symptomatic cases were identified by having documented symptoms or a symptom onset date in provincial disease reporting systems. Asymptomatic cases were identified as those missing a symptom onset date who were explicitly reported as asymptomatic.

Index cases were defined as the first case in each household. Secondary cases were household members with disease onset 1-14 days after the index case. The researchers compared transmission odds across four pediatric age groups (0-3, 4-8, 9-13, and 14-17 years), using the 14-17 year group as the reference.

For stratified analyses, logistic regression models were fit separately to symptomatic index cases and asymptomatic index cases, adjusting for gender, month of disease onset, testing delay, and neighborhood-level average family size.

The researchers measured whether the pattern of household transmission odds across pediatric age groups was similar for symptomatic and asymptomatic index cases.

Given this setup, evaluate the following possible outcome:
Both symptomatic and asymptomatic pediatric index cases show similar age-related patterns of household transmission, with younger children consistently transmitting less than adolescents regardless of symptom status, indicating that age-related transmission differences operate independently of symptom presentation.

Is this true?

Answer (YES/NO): NO